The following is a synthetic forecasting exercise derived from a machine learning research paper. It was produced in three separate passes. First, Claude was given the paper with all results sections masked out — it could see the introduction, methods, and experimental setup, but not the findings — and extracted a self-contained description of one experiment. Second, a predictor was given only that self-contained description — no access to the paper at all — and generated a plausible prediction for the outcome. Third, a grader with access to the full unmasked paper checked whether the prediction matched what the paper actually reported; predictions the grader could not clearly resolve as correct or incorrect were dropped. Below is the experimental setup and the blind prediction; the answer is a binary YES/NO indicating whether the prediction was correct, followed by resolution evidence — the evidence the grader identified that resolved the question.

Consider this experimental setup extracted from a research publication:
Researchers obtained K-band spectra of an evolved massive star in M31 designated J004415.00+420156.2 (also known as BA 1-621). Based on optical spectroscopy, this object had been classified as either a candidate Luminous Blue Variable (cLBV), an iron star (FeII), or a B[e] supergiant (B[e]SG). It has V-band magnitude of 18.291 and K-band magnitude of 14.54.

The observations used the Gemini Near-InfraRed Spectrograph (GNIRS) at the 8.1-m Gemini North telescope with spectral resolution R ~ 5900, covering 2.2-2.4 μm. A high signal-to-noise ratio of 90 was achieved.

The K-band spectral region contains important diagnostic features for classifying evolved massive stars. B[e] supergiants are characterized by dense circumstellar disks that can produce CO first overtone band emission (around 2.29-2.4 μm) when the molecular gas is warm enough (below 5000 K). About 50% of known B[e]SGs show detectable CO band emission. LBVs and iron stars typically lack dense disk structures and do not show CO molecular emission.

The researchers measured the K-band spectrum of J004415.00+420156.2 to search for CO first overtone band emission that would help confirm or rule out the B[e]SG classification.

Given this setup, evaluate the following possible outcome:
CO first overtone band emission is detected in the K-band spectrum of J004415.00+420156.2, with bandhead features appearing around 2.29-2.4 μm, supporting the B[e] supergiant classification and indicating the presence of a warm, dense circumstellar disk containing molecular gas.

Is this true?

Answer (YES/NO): NO